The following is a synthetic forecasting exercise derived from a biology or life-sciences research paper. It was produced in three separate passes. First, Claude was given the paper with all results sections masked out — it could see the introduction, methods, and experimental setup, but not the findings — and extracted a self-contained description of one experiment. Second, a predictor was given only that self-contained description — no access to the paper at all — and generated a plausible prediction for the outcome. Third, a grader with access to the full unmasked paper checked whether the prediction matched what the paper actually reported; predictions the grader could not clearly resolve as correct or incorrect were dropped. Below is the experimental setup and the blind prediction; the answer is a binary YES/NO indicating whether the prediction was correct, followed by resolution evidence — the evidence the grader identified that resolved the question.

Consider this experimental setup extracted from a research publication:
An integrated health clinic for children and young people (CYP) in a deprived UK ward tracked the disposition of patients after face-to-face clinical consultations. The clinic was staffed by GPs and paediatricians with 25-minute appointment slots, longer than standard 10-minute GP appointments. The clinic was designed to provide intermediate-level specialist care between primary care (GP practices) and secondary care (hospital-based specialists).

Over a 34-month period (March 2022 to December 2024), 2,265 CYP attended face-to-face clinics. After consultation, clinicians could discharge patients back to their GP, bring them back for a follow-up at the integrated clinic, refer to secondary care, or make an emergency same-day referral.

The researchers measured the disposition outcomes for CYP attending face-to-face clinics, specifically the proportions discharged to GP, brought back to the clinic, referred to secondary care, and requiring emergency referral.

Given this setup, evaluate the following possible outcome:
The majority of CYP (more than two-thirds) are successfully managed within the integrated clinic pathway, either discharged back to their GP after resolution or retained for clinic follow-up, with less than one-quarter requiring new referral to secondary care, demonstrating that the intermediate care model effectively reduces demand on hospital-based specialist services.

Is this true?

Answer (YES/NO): YES